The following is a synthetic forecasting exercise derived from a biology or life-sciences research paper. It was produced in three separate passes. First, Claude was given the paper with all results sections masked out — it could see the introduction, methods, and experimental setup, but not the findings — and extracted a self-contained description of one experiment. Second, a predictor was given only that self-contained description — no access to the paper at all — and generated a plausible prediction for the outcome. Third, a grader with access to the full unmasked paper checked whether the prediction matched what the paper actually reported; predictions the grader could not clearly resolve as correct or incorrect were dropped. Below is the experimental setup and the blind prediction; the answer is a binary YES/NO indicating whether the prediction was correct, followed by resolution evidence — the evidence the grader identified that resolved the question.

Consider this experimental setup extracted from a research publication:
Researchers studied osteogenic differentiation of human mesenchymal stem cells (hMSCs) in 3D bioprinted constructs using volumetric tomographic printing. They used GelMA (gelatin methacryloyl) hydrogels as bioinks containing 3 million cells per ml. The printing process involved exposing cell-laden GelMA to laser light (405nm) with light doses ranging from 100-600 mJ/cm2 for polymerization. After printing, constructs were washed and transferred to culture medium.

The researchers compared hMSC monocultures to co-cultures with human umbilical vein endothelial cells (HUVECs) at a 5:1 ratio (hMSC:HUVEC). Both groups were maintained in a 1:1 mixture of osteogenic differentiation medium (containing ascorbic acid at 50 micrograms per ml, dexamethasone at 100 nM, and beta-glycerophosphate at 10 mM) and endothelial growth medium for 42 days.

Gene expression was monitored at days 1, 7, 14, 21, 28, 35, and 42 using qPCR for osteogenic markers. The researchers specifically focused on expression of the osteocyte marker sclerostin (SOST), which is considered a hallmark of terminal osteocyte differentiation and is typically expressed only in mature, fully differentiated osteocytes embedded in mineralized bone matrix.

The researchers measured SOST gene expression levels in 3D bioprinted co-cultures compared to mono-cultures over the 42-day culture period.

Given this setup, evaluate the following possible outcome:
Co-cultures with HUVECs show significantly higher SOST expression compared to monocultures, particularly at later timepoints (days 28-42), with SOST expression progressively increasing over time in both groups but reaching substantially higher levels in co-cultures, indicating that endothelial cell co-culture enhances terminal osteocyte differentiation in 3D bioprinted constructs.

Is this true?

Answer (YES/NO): NO